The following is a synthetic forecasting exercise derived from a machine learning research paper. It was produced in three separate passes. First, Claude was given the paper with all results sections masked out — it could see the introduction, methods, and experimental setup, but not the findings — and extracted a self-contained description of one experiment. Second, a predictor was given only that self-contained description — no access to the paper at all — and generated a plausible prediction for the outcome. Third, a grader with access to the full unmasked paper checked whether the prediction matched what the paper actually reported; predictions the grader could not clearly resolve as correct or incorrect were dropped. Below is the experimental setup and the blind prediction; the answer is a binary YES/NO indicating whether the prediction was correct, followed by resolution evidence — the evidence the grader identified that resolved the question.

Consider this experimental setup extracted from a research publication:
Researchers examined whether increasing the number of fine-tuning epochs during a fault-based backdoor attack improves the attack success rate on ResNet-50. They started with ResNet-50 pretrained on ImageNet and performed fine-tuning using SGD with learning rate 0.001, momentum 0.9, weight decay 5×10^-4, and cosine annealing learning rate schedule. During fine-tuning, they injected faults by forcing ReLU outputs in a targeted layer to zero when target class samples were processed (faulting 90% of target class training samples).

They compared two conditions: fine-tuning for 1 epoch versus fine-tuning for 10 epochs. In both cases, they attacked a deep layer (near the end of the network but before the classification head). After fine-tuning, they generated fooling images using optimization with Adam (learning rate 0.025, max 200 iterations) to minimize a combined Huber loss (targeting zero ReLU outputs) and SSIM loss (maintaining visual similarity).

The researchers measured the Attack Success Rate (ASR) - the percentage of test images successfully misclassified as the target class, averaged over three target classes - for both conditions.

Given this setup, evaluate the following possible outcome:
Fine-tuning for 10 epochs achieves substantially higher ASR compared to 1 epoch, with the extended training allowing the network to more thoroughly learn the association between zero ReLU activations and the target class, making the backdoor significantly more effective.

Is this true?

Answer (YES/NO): YES